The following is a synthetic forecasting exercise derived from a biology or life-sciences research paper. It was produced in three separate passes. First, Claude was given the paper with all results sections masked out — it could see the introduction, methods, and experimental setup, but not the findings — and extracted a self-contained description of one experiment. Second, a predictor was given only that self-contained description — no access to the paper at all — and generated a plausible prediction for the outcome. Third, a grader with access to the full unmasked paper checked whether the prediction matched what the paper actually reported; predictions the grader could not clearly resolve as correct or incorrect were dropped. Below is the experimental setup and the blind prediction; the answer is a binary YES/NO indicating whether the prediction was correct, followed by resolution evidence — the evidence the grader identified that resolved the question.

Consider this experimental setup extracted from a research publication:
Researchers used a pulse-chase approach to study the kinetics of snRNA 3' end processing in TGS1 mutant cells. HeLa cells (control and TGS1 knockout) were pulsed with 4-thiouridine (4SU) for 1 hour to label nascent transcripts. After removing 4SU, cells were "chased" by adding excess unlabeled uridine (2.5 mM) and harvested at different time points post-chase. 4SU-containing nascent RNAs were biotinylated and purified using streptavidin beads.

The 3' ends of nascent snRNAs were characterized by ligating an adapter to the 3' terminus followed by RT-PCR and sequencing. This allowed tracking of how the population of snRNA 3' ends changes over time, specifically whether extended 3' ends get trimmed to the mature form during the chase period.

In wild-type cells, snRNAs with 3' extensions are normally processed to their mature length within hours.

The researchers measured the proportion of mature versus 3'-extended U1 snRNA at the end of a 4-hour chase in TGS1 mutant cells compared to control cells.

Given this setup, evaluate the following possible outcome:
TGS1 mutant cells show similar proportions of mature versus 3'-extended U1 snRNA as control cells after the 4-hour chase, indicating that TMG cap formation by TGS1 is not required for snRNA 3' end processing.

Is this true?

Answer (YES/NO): YES